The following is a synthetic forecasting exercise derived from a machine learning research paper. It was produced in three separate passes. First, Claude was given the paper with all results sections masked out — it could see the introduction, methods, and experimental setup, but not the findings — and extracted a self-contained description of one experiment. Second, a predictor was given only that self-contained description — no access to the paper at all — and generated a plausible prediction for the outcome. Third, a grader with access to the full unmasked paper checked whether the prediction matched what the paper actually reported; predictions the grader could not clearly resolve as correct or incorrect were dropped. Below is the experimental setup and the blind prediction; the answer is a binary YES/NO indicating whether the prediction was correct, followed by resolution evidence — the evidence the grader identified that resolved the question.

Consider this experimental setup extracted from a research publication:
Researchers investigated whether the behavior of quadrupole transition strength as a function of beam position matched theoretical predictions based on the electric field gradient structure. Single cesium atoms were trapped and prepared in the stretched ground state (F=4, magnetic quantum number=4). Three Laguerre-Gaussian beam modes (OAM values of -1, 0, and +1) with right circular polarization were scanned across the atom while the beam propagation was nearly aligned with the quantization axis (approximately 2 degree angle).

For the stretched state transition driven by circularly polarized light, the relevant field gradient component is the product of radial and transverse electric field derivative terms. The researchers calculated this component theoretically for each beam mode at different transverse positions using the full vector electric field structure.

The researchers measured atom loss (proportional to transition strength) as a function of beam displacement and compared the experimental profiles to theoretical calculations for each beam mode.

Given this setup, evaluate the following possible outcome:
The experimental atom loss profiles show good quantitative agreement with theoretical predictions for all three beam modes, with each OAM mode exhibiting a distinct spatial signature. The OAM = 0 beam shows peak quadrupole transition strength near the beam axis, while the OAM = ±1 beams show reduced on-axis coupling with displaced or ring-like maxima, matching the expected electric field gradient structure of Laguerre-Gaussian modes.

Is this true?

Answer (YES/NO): NO